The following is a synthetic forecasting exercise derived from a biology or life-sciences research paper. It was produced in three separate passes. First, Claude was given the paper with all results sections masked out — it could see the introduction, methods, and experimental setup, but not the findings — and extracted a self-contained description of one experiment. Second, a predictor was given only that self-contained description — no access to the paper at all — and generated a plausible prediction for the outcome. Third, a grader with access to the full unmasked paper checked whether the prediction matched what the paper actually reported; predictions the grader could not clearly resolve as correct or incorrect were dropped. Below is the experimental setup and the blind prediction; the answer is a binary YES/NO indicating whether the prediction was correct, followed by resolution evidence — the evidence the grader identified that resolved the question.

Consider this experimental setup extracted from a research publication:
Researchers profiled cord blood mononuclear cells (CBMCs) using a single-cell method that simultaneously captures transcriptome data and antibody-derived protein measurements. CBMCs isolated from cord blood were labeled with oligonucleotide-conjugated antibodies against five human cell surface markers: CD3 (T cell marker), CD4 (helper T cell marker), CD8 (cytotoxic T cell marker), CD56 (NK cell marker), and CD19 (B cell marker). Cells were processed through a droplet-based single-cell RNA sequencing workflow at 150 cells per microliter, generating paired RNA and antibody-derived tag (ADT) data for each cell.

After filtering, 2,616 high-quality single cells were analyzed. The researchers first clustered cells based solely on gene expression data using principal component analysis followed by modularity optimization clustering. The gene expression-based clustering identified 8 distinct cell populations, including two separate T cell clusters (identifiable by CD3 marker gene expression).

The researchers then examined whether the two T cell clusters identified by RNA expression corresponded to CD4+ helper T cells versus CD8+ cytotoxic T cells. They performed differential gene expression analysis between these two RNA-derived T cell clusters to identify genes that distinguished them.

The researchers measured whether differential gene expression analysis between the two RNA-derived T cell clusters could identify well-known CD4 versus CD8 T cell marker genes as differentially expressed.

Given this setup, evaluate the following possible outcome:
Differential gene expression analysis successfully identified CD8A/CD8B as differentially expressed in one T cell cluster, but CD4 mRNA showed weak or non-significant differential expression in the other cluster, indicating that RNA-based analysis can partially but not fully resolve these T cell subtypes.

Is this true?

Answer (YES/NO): NO